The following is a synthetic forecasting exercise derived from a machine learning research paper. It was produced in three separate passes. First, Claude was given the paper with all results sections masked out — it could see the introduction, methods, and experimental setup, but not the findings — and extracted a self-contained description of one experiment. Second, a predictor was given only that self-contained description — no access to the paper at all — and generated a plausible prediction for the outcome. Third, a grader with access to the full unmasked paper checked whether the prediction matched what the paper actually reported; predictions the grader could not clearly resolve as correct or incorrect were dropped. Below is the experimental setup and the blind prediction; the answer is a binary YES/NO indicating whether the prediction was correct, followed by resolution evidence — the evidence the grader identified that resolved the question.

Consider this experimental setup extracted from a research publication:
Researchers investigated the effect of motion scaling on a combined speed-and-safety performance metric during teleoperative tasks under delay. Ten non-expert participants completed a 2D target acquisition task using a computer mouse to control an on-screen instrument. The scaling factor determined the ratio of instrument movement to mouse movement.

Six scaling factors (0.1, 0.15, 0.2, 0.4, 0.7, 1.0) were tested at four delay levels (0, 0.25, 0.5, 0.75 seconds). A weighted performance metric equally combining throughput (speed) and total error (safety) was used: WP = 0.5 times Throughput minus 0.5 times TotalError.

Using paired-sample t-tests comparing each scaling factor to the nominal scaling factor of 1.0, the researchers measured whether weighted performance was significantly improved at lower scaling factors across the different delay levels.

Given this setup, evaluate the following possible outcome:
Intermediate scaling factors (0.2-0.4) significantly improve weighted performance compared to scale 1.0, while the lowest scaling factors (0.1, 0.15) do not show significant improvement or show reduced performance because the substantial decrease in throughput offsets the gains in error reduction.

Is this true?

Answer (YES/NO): NO